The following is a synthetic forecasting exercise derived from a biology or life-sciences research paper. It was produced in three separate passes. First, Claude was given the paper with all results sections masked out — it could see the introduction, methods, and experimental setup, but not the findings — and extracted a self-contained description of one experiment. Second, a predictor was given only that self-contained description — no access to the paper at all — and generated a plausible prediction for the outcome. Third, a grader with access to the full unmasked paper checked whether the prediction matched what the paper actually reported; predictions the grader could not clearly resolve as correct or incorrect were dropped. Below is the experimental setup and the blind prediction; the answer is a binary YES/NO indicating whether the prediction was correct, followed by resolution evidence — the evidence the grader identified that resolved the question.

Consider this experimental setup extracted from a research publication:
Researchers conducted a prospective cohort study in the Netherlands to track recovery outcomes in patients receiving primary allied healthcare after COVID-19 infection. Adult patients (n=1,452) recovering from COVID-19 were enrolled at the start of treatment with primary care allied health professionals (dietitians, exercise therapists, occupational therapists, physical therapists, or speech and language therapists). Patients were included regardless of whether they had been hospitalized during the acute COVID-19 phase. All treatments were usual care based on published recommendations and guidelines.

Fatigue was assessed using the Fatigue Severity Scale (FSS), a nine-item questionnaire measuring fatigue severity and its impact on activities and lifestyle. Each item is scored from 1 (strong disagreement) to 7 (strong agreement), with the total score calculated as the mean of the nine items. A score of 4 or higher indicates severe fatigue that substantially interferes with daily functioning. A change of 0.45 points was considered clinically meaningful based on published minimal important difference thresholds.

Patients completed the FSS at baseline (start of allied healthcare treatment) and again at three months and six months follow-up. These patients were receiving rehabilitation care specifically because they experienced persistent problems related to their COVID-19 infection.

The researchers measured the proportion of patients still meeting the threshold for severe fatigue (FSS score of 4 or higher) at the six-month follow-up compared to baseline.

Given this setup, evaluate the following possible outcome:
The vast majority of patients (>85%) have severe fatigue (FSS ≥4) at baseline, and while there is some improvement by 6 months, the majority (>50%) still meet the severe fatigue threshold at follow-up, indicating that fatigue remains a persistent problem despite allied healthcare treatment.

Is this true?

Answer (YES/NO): YES